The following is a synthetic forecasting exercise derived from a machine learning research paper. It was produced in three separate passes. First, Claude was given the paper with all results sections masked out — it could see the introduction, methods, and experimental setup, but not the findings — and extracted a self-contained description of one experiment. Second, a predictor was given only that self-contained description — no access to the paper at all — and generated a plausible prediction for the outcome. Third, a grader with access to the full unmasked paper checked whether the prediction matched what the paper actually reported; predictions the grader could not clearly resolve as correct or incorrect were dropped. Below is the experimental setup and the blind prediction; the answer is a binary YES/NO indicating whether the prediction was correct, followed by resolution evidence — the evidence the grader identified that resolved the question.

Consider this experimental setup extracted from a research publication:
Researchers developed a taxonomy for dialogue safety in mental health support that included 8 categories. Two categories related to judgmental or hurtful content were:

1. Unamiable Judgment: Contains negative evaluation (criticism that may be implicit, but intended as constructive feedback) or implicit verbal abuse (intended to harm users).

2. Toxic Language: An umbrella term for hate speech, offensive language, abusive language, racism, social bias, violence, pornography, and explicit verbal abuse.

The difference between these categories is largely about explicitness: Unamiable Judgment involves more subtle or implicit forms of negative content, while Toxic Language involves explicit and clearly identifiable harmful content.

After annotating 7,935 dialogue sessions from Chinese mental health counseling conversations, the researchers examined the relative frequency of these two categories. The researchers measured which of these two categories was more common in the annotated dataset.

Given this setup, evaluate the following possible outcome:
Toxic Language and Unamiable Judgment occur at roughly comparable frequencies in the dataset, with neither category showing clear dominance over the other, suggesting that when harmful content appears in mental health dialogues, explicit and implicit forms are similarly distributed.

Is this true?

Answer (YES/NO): NO